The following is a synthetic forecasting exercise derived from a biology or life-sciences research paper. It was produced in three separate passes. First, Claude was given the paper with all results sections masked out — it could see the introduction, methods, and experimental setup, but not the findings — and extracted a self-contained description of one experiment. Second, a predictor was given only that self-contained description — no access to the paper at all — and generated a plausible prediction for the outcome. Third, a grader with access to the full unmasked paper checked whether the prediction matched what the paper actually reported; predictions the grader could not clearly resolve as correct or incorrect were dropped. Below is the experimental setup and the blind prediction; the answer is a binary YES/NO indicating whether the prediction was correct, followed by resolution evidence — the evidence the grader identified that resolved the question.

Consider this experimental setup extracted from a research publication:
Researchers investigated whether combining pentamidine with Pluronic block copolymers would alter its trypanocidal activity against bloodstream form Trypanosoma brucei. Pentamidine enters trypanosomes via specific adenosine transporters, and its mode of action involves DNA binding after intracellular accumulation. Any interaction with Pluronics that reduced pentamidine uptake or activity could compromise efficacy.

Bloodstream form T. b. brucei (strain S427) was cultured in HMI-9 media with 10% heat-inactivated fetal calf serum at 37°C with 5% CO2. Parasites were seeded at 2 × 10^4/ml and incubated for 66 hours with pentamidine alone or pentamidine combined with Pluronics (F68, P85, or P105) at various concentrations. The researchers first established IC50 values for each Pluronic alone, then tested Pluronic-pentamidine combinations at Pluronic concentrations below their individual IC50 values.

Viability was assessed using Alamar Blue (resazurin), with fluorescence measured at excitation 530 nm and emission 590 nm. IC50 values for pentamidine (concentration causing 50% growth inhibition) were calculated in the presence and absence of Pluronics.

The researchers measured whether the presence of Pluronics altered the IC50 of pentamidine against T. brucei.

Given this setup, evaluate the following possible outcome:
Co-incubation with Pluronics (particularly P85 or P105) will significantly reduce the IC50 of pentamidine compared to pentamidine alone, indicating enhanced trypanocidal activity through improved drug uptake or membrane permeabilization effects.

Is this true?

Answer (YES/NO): NO